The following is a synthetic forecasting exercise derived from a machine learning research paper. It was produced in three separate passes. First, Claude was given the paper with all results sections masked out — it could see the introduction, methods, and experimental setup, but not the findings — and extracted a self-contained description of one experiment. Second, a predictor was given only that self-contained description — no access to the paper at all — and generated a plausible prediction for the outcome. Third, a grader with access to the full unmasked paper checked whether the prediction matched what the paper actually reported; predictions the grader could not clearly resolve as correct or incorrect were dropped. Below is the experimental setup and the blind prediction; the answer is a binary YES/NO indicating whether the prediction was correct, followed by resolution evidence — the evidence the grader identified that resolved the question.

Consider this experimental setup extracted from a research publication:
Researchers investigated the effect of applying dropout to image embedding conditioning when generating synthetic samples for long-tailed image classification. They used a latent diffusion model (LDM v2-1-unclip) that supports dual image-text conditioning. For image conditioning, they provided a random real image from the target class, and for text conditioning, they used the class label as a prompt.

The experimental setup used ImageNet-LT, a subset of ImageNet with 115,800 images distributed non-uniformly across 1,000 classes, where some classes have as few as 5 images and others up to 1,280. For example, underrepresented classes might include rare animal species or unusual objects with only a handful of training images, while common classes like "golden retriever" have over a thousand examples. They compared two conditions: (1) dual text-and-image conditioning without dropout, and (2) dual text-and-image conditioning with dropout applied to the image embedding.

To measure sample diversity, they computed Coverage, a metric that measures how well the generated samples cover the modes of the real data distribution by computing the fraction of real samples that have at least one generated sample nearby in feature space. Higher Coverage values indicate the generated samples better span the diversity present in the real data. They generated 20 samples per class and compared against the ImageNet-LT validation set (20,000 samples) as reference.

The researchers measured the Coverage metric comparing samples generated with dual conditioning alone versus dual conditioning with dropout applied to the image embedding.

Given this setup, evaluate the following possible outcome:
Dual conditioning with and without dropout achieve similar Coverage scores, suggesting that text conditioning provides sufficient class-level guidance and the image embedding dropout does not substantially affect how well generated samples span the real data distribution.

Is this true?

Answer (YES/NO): NO